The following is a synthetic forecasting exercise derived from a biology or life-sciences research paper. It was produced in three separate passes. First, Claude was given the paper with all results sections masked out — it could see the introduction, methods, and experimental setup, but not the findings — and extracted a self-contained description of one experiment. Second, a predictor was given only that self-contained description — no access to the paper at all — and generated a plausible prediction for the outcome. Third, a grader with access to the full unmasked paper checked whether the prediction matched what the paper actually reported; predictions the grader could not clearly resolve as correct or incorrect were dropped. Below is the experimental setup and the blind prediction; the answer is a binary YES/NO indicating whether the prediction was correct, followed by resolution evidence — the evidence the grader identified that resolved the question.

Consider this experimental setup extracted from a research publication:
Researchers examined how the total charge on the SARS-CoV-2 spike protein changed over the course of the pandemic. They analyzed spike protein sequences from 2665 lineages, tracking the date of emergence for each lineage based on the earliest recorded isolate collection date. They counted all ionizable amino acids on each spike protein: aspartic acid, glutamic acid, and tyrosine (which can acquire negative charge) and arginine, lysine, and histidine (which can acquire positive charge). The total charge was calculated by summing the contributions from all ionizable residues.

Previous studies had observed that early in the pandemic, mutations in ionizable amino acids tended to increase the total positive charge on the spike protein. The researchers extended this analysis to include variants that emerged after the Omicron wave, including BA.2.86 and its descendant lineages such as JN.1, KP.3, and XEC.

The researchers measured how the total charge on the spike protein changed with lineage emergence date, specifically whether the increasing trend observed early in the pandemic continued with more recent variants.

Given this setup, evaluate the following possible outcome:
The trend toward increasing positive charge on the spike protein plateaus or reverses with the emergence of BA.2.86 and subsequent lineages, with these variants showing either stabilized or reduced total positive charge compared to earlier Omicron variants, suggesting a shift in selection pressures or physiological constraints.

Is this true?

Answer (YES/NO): NO